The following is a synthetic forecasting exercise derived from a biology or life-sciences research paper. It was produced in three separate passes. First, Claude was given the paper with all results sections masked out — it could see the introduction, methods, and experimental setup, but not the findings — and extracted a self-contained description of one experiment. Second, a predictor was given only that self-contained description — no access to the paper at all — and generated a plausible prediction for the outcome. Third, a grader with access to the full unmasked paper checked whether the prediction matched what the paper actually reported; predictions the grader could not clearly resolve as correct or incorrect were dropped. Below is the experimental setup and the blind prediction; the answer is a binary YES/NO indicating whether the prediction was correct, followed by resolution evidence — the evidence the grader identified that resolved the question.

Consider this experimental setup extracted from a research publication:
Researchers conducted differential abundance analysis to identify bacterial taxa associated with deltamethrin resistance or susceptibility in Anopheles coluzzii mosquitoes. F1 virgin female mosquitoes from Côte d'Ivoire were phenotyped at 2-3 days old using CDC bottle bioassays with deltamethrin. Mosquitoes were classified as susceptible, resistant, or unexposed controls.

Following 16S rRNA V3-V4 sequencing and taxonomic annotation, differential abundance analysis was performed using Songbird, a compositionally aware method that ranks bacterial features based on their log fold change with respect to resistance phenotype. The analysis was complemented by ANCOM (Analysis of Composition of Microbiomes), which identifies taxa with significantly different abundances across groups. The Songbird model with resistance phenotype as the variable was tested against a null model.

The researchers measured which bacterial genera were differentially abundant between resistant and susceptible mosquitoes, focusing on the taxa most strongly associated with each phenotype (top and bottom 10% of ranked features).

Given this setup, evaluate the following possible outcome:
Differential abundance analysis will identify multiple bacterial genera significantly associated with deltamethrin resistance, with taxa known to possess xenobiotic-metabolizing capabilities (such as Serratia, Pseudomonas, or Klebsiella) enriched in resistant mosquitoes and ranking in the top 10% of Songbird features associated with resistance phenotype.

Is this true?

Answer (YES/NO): NO